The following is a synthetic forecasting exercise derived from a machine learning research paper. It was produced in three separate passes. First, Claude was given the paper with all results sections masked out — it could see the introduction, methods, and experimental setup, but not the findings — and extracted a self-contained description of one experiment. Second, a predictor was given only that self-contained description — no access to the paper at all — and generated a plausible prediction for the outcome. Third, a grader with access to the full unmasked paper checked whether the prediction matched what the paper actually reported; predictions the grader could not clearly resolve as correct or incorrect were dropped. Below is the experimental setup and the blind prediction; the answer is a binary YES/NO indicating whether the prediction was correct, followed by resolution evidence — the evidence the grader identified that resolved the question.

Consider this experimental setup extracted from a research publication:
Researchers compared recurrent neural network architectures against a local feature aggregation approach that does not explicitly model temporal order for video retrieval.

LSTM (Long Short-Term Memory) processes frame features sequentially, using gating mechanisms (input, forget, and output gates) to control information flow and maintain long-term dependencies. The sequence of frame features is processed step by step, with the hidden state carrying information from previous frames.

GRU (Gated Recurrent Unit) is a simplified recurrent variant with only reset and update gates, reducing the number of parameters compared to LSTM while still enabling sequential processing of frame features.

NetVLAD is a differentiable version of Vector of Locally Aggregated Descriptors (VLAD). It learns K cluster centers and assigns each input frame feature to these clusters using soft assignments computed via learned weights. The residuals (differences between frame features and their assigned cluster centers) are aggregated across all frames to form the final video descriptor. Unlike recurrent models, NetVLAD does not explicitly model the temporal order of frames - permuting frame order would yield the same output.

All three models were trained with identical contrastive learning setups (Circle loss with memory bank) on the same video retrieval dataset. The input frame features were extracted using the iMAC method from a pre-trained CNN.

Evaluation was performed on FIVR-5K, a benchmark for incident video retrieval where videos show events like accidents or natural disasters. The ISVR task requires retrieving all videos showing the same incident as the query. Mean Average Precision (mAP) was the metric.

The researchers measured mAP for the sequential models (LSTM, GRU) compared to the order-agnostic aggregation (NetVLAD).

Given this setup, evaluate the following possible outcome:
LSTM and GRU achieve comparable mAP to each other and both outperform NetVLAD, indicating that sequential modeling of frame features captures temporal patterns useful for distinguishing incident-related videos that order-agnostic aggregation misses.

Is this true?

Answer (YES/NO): NO